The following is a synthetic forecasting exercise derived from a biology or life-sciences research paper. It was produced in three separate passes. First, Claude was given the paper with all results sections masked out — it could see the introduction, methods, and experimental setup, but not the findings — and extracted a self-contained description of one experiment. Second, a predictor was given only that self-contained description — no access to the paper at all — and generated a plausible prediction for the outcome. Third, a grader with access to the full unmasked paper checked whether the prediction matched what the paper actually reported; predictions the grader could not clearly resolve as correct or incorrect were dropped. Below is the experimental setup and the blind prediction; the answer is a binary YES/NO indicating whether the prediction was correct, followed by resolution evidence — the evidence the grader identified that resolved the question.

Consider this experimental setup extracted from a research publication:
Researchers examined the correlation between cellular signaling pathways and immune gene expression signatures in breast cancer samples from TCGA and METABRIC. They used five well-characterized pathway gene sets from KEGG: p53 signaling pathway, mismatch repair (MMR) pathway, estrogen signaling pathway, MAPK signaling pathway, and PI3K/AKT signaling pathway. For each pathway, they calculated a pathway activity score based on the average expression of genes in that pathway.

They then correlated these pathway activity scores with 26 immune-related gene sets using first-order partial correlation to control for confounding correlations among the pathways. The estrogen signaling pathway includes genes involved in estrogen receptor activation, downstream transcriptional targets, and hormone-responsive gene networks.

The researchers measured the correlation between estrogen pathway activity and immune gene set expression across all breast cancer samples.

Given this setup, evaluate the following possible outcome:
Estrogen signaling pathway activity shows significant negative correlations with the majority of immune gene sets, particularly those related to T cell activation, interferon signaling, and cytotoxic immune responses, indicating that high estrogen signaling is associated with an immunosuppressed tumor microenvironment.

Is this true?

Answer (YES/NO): YES